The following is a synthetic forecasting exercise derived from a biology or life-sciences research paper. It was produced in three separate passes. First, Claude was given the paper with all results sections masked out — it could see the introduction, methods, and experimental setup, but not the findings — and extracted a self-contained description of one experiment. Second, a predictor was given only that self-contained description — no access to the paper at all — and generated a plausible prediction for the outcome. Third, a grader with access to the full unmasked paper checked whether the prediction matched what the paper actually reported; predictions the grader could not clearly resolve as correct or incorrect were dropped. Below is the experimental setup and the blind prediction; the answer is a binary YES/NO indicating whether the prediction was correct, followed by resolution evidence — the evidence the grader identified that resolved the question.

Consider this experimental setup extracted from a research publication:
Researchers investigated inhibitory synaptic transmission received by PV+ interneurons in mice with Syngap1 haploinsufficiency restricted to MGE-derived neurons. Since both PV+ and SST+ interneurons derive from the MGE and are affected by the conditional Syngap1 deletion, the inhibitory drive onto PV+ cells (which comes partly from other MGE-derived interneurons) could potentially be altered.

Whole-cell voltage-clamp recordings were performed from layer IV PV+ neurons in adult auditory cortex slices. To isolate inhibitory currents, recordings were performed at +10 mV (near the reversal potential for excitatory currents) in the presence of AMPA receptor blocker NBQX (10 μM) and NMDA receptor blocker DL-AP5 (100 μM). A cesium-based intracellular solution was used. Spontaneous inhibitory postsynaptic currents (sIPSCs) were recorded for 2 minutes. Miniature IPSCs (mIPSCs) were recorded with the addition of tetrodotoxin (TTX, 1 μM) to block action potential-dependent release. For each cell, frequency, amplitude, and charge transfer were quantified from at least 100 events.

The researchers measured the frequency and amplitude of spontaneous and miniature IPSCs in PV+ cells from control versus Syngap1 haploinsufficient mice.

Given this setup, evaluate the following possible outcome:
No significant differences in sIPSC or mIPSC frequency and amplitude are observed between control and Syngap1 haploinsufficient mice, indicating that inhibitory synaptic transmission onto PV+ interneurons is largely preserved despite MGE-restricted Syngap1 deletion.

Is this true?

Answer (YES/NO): NO